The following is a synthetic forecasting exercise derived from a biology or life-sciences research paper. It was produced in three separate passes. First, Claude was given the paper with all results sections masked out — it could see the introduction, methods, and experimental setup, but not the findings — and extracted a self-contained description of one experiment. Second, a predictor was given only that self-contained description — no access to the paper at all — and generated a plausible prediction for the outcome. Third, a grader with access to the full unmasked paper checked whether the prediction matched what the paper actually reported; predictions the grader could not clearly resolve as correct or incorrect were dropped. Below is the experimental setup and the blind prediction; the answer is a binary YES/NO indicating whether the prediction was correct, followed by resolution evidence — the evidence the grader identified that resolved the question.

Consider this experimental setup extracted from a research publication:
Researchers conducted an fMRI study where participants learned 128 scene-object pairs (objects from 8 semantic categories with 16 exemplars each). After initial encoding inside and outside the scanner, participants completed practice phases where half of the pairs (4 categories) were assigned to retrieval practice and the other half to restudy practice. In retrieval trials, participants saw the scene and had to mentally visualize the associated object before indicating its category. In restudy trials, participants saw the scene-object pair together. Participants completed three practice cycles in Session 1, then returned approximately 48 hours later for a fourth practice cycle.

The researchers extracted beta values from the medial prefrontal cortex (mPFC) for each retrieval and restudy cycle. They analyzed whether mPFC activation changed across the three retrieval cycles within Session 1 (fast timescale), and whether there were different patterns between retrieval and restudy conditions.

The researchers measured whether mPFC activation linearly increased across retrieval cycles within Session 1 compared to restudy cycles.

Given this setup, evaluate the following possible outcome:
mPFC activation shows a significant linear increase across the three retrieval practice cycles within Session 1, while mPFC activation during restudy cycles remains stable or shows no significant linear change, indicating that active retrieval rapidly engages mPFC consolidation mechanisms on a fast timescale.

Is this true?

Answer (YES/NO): YES